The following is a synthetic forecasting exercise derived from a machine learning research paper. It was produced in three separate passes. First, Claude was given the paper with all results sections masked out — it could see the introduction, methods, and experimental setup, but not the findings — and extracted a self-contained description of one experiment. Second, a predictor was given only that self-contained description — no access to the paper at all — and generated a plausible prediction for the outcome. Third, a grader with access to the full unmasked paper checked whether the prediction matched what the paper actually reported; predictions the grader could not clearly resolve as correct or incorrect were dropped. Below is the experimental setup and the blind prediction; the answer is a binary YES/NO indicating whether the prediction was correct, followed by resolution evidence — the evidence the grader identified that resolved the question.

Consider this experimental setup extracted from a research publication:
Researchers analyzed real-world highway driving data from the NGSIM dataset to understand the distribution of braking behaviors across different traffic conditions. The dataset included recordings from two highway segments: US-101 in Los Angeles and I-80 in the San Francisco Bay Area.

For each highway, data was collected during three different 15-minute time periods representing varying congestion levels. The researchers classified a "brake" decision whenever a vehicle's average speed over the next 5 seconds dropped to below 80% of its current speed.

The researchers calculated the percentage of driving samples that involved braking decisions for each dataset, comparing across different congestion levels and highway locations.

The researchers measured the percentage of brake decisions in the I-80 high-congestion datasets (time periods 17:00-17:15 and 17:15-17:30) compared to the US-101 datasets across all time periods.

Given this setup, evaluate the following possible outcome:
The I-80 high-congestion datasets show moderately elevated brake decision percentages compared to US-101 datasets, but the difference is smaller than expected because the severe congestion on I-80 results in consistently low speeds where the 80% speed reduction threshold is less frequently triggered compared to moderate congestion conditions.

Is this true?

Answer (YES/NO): NO